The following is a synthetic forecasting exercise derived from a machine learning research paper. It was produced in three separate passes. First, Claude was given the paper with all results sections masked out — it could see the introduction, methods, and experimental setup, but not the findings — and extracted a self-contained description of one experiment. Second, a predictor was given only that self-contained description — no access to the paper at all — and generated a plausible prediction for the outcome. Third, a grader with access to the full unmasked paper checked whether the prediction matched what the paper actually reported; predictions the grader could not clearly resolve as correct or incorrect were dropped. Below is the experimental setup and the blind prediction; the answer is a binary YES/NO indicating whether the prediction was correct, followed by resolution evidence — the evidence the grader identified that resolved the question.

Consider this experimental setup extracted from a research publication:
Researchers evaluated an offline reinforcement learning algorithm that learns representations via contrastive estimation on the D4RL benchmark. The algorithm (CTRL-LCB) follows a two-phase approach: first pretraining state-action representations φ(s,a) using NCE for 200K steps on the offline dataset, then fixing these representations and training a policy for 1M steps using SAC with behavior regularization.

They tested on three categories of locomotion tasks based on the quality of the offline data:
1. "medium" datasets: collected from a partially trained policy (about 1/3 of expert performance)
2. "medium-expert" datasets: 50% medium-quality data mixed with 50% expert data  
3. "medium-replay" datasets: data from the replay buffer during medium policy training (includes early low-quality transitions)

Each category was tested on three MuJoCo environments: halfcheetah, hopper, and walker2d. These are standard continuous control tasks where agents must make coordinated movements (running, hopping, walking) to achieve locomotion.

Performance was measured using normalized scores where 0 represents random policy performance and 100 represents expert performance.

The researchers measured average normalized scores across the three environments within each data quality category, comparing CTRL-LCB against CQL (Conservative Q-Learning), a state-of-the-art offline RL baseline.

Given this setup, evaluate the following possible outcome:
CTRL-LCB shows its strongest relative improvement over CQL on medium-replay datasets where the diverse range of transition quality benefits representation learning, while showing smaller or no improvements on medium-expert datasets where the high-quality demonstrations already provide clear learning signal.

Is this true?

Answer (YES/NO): NO